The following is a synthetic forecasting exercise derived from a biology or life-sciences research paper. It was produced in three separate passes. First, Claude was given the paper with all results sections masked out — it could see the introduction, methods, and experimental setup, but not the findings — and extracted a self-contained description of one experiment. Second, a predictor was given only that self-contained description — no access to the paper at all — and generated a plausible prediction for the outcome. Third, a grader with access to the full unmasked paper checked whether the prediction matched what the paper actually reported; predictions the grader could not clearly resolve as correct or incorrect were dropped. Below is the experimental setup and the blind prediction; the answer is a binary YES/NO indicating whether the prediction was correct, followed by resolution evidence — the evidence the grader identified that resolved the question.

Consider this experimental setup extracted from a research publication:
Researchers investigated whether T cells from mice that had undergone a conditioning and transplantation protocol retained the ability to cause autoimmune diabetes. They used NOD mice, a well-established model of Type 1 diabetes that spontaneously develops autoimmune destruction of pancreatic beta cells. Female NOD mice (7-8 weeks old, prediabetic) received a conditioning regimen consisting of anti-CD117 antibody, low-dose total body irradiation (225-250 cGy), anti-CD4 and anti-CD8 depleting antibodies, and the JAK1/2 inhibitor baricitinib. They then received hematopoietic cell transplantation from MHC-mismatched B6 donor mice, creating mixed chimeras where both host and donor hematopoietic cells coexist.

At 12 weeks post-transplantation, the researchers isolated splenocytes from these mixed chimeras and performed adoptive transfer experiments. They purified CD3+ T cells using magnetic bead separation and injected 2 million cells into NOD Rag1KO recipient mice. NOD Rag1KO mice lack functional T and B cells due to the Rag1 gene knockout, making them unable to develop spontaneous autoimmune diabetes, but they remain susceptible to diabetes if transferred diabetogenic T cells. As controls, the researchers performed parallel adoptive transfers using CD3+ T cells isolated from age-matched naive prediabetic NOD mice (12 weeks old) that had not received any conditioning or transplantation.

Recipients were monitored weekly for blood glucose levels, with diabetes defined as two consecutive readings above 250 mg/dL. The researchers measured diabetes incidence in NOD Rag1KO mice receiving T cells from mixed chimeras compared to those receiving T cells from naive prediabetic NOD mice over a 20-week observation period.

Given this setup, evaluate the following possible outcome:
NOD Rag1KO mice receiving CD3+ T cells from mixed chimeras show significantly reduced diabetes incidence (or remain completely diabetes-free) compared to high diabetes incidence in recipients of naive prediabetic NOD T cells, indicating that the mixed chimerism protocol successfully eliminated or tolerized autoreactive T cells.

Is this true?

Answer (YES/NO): YES